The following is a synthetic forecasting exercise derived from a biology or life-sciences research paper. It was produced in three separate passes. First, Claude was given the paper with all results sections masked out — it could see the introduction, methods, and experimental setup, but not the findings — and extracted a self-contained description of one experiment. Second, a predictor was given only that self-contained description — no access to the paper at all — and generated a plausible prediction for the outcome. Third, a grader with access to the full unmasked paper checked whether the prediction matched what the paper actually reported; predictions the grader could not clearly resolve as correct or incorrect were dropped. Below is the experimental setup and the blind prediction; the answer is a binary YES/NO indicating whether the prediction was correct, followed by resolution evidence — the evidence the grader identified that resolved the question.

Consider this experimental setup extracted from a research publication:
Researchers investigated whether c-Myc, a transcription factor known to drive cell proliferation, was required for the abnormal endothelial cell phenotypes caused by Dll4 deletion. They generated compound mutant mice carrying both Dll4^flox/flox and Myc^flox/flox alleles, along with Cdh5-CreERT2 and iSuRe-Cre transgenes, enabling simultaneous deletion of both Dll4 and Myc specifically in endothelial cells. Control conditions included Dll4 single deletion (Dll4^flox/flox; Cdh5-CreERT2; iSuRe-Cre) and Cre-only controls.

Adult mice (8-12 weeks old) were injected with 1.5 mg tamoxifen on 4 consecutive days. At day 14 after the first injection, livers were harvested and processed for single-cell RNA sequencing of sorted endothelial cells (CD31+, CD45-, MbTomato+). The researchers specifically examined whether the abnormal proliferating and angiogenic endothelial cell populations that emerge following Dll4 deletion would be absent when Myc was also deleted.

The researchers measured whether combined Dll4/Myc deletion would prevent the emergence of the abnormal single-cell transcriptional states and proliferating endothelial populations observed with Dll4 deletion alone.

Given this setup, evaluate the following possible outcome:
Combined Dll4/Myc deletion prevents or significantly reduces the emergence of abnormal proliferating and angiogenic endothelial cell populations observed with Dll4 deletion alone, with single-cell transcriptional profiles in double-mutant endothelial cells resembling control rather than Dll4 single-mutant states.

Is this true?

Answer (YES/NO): YES